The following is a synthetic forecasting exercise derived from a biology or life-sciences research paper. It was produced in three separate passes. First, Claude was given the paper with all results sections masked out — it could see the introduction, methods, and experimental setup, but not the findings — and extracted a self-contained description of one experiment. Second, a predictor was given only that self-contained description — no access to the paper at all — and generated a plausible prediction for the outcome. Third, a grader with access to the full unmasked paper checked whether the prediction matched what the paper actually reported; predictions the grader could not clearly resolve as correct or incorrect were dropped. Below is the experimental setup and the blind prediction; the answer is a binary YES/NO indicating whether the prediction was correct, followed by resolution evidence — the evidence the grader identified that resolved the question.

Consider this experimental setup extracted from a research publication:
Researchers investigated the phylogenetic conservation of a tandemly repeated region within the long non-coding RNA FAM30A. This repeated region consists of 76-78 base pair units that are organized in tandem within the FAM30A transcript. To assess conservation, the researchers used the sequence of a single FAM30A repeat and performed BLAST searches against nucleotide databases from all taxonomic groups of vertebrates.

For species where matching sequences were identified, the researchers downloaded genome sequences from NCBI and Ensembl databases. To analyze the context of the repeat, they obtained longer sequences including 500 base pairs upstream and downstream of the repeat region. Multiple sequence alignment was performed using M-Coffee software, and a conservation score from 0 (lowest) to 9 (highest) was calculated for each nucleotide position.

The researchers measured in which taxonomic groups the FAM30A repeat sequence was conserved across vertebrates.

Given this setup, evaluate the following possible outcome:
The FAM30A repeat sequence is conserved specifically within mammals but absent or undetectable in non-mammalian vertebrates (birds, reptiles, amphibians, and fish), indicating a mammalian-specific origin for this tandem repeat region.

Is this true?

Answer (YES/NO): NO